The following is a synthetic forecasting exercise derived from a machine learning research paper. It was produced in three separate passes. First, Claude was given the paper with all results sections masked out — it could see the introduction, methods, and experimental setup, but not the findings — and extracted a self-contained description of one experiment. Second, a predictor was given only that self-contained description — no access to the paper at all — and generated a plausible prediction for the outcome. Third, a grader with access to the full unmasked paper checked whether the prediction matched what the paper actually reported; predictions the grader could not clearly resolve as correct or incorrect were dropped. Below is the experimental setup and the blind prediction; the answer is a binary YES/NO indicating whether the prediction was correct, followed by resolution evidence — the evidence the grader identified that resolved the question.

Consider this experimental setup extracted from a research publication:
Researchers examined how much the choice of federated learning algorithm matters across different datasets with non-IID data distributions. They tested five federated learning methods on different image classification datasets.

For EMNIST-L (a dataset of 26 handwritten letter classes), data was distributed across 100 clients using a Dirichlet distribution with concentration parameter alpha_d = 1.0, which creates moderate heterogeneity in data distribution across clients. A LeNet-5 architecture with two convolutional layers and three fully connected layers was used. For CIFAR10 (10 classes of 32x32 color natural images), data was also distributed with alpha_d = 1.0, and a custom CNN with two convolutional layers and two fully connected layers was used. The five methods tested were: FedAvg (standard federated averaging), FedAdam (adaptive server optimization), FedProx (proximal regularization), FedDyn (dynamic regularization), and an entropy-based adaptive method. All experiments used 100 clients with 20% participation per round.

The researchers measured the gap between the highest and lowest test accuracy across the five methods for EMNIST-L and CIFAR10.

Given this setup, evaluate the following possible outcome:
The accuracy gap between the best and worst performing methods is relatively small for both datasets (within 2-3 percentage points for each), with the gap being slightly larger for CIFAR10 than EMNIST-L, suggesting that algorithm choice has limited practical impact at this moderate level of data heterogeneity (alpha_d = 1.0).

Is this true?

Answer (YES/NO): NO